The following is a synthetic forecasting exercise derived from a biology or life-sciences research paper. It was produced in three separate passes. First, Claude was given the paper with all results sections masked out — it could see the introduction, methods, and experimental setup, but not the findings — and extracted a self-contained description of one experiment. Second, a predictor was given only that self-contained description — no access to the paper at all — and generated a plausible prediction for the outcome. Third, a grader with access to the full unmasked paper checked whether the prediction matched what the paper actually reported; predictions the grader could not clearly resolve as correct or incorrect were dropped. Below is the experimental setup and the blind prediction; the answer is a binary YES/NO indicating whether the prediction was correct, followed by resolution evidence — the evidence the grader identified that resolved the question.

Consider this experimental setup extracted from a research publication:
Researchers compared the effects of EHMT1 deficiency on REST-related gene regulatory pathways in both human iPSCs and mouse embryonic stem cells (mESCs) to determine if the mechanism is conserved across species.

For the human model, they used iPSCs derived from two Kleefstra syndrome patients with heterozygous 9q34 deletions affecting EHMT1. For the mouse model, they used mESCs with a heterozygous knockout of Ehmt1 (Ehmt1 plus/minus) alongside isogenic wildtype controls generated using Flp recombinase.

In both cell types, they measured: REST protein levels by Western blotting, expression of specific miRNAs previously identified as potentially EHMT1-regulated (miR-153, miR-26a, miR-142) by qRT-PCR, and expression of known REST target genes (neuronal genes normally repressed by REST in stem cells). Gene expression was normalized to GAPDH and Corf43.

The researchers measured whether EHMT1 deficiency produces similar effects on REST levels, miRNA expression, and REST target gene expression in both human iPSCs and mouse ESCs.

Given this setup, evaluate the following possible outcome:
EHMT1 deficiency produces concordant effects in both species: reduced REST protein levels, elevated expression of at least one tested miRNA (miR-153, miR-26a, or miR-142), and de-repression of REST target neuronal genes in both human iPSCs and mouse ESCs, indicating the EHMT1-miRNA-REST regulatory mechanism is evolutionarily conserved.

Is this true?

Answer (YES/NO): YES